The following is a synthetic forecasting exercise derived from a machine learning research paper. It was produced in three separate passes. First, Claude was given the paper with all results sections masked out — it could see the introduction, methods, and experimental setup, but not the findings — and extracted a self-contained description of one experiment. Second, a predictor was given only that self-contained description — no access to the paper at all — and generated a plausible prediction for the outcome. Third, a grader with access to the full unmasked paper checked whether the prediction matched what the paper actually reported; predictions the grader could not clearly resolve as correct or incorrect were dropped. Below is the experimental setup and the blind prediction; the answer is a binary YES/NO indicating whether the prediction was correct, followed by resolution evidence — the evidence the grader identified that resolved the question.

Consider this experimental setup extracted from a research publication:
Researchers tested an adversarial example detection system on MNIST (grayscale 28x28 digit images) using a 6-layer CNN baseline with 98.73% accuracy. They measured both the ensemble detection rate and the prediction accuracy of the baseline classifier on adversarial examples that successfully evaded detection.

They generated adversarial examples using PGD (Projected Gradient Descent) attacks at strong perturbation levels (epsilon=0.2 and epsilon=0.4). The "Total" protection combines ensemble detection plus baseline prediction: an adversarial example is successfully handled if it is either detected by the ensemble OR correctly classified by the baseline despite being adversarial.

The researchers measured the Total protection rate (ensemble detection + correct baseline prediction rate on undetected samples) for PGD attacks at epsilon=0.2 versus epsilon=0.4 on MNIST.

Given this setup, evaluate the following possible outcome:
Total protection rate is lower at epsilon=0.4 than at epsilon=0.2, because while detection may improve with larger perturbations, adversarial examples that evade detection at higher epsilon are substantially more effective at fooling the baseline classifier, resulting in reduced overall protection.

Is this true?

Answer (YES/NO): NO